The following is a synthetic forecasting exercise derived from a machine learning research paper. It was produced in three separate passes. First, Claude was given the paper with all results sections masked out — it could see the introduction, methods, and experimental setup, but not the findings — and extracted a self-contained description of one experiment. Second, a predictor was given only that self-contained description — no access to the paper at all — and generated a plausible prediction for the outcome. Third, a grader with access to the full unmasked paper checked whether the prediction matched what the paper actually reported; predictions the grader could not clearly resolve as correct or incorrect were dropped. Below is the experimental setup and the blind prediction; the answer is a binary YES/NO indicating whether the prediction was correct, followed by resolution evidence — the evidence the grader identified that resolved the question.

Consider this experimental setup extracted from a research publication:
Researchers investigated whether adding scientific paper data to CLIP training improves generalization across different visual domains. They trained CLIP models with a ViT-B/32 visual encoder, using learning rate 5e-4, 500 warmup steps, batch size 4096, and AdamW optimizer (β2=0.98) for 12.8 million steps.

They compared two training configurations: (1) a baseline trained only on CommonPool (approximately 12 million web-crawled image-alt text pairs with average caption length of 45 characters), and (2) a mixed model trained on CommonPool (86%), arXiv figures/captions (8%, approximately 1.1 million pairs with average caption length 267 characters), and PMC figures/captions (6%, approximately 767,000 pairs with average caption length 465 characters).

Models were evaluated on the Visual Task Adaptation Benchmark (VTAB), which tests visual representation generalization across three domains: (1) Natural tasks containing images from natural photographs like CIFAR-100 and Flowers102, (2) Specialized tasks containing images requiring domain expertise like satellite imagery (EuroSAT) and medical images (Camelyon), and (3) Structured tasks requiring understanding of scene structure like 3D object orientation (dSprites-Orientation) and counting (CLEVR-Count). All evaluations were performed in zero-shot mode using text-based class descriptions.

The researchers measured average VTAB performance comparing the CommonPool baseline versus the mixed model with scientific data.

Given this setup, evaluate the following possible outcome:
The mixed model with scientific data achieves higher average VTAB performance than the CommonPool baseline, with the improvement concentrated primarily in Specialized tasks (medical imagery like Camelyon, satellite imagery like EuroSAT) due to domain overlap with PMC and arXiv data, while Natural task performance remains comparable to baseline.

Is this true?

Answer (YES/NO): NO